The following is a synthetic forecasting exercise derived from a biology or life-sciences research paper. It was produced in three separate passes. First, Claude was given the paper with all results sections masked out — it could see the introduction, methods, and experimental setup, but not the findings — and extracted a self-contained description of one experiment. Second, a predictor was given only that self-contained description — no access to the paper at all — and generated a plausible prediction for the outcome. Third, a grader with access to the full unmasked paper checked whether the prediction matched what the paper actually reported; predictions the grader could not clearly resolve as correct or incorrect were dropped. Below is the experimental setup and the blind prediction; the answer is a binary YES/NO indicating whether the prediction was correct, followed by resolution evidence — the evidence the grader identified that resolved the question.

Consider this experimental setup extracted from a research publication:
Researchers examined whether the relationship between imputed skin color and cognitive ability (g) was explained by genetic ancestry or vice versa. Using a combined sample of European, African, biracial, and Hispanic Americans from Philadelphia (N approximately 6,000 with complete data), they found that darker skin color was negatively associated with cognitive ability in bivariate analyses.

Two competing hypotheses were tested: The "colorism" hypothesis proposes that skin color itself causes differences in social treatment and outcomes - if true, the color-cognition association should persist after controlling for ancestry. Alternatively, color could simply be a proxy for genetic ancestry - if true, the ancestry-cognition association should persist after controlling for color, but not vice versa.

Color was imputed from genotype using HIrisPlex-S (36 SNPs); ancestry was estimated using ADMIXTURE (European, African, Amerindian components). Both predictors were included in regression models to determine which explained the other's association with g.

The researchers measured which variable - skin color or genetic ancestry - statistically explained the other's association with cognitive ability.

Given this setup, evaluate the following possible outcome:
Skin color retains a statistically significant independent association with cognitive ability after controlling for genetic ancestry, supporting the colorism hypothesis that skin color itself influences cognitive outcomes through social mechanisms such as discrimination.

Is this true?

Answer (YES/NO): NO